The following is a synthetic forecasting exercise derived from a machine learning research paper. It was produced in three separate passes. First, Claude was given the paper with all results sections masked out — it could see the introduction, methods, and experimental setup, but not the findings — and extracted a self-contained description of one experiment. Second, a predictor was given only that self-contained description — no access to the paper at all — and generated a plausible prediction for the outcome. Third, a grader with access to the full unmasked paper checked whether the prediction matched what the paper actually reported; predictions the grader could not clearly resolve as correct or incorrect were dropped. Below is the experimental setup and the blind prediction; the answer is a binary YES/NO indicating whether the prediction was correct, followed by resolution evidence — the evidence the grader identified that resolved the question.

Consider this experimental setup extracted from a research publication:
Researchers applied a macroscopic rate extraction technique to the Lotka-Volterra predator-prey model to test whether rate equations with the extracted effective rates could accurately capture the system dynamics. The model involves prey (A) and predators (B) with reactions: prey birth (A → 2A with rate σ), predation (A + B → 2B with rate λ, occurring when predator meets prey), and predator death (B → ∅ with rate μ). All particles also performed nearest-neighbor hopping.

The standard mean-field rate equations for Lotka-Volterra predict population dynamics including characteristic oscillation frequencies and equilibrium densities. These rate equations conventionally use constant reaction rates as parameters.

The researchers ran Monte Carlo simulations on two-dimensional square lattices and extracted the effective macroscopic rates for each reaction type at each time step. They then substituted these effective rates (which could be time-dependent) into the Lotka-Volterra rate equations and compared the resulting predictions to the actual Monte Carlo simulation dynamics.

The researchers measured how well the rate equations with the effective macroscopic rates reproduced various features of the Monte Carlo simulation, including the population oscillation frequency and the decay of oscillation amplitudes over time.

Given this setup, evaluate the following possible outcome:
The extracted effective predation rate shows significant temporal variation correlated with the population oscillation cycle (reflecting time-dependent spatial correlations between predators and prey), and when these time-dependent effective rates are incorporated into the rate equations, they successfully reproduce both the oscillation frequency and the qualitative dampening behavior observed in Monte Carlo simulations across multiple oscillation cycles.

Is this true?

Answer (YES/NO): NO